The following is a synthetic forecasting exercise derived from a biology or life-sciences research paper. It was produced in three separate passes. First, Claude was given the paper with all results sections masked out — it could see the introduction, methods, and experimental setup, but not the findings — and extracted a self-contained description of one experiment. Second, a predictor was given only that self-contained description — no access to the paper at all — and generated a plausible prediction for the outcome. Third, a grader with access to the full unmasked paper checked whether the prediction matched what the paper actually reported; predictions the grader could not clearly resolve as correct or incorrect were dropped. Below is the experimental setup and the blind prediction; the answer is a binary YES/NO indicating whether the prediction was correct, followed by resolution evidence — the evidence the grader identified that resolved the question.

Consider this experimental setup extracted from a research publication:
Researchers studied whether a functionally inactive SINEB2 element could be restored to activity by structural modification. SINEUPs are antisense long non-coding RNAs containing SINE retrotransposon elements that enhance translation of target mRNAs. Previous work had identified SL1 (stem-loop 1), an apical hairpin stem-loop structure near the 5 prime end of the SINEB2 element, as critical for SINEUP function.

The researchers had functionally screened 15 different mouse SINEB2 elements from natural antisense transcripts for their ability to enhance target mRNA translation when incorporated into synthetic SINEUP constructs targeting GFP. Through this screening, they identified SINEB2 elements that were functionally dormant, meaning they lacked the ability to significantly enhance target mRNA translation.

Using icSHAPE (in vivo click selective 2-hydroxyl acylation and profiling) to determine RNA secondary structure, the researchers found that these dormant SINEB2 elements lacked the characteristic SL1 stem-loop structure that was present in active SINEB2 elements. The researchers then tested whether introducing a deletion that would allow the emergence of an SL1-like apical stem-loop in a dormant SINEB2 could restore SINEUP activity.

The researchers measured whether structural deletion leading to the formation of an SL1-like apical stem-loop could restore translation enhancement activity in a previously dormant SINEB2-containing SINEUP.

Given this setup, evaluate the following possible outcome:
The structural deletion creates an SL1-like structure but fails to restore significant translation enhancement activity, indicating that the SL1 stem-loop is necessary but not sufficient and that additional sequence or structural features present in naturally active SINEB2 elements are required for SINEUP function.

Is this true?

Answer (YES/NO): NO